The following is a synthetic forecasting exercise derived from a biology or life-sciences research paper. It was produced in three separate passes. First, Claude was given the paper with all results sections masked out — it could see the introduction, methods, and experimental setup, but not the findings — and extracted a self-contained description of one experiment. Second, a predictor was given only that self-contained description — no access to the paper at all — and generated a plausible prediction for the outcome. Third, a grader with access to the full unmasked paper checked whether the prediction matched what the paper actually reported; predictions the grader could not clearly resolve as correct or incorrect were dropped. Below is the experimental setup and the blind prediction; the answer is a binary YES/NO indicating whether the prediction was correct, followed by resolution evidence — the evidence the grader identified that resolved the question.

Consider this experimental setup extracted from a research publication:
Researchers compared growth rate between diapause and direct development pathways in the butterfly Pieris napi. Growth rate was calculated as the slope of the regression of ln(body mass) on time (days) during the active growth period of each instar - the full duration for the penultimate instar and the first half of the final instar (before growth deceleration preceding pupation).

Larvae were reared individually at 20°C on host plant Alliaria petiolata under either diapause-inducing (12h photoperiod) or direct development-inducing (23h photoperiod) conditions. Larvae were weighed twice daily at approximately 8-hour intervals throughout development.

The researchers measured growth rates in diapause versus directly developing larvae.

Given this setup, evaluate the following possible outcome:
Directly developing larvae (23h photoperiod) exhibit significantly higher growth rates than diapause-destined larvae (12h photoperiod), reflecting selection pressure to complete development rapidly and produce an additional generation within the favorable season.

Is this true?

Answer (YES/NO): YES